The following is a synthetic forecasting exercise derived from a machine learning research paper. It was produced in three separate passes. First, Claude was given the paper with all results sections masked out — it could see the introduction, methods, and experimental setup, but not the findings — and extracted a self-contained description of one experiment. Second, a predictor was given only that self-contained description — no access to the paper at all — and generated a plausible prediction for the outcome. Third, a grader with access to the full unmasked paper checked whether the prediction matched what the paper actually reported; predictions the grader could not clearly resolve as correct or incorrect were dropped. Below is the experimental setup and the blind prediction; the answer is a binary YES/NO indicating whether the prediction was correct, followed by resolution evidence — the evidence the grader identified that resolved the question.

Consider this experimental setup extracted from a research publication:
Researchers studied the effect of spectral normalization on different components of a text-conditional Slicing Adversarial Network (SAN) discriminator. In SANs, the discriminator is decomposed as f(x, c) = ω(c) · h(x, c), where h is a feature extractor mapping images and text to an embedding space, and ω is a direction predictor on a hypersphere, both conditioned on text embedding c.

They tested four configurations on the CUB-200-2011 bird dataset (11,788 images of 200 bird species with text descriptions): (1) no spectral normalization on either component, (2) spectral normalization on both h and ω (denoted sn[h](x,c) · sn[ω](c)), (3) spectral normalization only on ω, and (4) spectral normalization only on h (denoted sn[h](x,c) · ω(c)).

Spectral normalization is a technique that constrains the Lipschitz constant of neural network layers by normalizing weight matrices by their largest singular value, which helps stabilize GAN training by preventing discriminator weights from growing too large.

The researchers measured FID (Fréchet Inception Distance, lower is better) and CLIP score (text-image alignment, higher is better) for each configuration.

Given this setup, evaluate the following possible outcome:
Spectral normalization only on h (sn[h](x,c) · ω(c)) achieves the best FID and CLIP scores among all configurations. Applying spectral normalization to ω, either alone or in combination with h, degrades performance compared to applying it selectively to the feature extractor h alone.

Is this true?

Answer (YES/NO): YES